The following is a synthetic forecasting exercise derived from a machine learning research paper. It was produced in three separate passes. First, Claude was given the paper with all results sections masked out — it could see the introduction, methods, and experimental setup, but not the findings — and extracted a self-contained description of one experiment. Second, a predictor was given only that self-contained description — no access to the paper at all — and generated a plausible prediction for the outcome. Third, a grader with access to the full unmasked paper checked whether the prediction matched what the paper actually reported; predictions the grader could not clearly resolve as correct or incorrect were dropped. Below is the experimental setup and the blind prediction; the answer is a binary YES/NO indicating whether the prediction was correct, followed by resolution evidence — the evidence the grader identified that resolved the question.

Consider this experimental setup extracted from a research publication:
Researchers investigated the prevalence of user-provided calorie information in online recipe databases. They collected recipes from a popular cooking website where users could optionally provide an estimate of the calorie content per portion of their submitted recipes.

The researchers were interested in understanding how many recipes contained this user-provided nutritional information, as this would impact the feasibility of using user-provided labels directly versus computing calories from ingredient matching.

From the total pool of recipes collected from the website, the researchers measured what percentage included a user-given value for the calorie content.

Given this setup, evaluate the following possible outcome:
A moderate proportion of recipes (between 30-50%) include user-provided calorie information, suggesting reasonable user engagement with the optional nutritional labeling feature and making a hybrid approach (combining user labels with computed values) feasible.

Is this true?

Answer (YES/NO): NO